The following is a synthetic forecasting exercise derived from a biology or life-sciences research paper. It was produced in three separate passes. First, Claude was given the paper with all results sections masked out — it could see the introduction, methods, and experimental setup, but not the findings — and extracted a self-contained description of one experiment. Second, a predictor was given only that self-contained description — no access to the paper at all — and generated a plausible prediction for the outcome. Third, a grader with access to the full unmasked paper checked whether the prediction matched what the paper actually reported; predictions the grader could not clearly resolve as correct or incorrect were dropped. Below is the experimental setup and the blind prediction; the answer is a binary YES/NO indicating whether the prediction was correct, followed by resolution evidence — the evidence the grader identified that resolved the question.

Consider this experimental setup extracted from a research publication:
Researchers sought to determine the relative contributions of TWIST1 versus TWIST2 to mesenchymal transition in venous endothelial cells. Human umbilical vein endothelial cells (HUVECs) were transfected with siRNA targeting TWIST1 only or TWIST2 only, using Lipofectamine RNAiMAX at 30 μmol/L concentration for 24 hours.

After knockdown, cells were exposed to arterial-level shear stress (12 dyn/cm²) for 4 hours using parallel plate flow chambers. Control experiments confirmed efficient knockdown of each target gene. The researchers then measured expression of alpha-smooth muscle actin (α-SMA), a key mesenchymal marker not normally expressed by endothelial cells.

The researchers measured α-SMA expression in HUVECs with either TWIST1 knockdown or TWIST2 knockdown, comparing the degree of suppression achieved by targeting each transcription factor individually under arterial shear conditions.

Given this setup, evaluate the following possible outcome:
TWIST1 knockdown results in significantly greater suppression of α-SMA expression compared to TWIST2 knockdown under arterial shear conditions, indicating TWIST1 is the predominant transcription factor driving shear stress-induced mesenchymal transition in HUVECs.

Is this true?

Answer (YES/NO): NO